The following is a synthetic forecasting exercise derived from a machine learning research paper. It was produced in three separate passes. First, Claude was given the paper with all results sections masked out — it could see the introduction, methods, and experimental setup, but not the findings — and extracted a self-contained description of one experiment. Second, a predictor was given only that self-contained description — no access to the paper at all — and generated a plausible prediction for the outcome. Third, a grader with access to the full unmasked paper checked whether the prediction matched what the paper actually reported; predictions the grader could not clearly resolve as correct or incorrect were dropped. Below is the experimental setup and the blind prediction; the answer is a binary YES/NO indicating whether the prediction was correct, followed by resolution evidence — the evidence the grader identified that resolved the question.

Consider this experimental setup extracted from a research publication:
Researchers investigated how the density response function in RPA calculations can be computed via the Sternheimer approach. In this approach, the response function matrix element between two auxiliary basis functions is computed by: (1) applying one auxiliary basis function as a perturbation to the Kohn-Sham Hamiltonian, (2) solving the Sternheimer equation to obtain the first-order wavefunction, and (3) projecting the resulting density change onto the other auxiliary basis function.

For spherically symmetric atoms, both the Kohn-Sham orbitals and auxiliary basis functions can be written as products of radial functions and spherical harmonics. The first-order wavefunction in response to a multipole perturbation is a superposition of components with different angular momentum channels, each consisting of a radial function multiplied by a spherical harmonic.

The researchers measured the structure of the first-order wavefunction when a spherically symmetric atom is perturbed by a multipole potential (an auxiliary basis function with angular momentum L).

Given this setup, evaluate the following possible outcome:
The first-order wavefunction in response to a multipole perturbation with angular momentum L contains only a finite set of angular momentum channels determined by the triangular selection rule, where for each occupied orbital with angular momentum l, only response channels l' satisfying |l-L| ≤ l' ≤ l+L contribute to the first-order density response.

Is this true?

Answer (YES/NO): YES